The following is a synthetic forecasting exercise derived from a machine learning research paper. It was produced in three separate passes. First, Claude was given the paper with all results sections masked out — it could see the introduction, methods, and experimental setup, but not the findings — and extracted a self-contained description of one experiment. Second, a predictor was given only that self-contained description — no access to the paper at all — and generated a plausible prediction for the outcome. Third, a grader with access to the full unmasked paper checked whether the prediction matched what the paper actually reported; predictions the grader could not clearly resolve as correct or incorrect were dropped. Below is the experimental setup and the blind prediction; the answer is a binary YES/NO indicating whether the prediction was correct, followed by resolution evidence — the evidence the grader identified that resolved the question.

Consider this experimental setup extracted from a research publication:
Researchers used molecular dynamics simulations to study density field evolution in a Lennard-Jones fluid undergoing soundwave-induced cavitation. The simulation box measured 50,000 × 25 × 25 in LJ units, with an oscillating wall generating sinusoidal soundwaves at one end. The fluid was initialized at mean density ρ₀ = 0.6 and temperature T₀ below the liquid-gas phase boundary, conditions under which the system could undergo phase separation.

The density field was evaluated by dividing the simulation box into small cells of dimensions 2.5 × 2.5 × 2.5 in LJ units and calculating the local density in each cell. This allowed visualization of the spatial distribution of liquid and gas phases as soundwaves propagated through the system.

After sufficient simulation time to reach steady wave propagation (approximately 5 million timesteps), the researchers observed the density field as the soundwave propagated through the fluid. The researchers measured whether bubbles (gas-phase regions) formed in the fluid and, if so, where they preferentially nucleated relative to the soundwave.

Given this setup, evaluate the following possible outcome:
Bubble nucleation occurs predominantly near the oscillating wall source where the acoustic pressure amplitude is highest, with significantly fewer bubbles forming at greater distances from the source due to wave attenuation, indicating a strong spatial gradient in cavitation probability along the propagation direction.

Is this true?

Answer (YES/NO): YES